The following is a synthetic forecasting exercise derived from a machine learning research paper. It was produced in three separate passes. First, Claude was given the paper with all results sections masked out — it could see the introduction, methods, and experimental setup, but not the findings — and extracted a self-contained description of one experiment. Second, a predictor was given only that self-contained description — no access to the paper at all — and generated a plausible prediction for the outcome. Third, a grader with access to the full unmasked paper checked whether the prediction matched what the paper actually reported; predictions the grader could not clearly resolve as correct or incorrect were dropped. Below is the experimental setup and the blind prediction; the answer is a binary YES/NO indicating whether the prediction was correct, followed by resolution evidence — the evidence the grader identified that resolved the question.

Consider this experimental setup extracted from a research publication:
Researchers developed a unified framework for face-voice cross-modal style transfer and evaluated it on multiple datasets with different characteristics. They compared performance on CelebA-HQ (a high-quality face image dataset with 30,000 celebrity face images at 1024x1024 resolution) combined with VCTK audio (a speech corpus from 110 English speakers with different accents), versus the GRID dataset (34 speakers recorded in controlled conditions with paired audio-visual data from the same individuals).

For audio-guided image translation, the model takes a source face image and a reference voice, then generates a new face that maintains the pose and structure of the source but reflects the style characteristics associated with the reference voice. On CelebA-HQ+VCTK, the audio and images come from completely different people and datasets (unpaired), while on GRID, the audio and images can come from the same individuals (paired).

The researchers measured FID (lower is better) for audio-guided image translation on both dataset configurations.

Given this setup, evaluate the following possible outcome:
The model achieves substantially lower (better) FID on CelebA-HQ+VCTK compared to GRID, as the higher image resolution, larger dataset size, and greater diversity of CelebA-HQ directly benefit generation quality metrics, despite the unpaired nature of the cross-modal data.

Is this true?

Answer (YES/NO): NO